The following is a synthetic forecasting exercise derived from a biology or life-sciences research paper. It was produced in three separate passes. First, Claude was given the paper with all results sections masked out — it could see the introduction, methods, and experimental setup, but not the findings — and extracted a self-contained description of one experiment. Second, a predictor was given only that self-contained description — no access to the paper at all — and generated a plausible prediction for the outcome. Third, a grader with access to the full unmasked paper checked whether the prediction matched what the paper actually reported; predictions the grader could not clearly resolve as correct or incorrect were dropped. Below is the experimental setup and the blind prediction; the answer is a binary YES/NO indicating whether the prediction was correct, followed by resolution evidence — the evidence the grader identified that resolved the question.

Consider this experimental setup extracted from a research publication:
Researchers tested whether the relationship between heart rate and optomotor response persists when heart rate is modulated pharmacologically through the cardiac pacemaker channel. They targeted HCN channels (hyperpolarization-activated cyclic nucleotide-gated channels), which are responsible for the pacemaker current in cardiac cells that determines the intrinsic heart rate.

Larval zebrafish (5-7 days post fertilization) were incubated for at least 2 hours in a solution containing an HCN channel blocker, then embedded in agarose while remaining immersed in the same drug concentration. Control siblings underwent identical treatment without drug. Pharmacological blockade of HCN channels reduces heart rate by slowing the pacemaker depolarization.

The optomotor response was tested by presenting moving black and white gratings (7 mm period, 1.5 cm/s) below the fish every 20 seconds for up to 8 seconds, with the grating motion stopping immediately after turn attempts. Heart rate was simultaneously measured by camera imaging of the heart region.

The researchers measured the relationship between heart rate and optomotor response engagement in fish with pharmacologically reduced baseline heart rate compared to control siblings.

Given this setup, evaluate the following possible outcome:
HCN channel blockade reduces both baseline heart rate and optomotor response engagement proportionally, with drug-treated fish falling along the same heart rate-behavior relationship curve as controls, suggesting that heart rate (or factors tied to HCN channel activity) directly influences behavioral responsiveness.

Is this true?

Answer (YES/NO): NO